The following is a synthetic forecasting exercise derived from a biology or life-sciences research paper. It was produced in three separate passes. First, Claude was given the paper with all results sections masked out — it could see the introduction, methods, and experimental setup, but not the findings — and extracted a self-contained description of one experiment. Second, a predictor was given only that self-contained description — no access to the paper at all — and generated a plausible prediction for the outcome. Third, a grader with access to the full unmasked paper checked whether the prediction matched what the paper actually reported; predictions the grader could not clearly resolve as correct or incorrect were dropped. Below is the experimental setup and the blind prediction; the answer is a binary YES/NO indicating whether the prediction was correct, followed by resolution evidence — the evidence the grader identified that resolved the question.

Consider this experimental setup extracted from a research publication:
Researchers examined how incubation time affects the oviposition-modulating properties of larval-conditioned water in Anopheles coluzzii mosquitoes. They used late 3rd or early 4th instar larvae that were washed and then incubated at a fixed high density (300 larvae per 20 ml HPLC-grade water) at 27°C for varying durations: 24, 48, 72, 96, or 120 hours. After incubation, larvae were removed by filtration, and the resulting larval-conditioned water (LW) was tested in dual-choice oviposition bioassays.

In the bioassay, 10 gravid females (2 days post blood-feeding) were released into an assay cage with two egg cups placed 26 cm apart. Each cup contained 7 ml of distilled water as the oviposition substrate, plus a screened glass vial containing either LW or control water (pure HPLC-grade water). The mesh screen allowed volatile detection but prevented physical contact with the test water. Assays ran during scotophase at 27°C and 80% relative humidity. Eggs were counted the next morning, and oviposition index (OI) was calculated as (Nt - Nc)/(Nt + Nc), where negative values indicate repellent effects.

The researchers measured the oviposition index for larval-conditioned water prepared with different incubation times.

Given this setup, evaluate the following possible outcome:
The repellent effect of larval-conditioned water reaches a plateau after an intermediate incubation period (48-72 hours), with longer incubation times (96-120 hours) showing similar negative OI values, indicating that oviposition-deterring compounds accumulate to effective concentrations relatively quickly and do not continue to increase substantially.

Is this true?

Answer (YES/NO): NO